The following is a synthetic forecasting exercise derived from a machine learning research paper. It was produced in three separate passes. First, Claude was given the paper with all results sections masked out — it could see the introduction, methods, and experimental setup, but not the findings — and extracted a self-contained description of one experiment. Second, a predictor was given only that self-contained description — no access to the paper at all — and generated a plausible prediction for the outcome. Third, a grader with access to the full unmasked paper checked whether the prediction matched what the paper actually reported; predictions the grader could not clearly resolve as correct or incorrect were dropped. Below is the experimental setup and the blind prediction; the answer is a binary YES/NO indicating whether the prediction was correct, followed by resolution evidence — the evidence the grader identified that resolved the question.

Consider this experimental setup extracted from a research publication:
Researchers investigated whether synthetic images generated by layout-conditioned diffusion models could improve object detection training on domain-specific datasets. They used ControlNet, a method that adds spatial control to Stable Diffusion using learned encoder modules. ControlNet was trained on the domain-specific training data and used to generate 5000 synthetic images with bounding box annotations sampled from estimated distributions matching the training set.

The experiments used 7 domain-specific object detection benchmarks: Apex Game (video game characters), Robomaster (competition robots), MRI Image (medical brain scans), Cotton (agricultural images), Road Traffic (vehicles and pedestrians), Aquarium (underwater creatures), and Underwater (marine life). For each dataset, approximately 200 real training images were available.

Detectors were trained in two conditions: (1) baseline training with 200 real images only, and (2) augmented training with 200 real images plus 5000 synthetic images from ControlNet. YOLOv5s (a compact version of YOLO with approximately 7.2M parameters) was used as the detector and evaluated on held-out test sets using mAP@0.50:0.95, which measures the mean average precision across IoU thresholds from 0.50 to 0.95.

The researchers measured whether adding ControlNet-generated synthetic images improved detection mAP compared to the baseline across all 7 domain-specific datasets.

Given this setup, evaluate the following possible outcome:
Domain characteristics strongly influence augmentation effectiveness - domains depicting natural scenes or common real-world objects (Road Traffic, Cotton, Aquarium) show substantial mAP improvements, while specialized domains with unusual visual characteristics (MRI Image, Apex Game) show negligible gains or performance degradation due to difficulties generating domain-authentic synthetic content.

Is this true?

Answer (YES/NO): NO